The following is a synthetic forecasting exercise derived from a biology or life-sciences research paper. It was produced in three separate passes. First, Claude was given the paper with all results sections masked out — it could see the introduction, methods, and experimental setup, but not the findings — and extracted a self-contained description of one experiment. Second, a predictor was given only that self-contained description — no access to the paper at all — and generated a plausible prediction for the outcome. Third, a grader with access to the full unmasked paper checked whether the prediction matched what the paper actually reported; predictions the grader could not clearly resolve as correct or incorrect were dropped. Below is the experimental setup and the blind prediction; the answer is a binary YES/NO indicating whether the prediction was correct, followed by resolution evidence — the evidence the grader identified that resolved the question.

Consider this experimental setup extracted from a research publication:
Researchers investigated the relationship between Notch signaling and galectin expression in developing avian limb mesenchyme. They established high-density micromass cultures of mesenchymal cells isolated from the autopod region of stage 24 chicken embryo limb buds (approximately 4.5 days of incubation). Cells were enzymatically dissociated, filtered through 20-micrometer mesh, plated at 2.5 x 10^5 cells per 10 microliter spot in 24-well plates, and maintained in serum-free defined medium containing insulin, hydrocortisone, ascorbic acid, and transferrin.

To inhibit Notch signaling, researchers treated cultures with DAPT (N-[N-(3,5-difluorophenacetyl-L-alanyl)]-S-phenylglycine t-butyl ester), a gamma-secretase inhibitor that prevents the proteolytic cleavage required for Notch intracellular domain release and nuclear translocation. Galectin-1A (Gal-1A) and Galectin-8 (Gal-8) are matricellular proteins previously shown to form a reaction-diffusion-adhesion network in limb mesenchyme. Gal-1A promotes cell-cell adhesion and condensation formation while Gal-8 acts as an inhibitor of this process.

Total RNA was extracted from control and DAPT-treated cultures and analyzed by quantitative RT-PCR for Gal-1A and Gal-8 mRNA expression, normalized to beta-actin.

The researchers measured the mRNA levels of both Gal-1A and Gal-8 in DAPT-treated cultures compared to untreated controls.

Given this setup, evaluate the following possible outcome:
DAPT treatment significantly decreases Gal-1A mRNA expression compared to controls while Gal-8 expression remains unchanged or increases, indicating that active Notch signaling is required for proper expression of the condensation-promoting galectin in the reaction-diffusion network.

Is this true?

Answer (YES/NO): NO